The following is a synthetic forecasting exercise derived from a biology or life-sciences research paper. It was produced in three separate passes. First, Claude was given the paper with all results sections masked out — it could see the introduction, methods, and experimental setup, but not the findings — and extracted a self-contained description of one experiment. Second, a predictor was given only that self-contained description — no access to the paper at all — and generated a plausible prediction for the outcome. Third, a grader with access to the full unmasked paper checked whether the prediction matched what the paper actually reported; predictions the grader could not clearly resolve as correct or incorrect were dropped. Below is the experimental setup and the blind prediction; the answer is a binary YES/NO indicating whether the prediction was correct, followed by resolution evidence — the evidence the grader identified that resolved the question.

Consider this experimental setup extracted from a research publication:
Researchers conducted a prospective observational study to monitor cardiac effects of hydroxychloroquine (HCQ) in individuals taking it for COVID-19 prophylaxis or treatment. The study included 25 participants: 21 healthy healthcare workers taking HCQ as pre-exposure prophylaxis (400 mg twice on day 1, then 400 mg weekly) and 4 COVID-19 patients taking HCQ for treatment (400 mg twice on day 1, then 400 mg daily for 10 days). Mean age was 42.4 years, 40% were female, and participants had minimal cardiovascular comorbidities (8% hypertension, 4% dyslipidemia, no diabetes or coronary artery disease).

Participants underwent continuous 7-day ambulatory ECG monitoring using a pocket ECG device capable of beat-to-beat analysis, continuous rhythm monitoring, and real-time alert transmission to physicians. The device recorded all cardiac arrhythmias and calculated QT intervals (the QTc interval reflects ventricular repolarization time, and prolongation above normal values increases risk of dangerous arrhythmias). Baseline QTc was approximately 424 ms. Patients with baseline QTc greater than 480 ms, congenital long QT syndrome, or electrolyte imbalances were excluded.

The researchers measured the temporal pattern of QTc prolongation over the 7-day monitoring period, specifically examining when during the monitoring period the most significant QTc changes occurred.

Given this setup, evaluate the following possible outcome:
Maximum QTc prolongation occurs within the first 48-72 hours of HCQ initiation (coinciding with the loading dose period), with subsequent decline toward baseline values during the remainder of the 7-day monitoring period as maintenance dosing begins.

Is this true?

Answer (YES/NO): YES